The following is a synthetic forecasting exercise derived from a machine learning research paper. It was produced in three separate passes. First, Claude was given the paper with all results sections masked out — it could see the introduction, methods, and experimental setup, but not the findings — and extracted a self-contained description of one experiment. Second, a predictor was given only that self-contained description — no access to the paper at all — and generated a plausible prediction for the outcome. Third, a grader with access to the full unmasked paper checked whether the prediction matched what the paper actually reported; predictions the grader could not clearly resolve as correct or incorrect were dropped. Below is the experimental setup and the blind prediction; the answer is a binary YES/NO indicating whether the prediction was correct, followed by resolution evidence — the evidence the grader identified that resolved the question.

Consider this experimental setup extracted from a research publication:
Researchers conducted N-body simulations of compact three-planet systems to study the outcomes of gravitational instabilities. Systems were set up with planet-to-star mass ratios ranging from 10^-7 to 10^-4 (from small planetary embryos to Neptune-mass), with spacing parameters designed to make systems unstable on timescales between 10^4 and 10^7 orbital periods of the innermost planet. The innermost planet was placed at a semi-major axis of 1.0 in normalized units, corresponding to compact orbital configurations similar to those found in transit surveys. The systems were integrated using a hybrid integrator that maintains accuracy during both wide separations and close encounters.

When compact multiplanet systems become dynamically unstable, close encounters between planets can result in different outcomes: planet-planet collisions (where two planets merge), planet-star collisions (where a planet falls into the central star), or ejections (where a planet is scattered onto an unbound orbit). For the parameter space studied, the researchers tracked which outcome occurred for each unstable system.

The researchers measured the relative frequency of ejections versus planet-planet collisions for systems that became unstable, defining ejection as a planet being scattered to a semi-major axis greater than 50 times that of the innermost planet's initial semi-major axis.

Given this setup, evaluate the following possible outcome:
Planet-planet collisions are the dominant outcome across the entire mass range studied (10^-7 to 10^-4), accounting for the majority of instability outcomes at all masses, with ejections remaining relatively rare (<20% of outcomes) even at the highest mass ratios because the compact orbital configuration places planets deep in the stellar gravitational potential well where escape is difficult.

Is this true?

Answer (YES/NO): YES